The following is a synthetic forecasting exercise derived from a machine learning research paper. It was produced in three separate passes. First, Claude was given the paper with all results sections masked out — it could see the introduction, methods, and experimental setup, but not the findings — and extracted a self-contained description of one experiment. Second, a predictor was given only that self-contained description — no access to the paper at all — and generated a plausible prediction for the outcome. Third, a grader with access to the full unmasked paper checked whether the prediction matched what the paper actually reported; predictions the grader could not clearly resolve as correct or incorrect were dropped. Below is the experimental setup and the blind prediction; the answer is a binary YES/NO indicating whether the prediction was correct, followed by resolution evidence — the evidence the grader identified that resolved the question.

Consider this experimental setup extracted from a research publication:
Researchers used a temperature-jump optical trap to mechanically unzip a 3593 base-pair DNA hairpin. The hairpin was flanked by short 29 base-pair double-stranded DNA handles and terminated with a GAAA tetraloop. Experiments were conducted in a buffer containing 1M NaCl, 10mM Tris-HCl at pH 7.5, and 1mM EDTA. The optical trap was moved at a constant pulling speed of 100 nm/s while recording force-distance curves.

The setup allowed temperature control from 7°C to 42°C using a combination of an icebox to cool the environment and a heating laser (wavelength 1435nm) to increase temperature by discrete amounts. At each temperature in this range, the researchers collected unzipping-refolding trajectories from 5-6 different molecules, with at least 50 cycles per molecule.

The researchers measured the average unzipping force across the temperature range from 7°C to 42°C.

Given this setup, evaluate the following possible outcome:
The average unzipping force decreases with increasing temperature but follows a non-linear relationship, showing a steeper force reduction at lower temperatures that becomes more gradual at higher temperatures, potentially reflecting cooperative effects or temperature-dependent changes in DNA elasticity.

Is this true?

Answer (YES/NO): NO